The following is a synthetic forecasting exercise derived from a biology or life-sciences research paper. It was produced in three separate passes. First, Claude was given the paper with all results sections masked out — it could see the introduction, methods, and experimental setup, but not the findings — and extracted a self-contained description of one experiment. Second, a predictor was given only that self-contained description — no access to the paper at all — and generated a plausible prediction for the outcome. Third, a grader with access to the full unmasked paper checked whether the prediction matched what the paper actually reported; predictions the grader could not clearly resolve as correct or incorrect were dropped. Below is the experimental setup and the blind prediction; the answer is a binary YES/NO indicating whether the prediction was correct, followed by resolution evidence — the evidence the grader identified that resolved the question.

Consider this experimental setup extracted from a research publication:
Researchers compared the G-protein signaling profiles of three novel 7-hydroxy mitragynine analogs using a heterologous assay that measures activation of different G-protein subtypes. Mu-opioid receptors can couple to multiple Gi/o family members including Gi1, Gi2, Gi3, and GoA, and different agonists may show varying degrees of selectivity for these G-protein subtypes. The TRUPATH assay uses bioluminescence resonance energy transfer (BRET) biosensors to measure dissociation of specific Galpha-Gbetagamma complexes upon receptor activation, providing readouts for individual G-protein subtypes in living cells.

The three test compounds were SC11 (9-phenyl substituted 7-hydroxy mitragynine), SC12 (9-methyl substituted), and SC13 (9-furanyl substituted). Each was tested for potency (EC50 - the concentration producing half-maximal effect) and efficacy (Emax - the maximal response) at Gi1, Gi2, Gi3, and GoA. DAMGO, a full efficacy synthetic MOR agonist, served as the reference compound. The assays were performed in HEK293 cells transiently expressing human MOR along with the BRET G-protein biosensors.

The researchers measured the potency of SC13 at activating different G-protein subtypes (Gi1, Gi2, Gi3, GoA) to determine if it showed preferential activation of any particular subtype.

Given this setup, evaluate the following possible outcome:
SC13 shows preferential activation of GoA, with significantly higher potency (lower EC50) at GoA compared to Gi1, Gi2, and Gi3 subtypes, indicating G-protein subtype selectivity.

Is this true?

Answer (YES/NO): NO